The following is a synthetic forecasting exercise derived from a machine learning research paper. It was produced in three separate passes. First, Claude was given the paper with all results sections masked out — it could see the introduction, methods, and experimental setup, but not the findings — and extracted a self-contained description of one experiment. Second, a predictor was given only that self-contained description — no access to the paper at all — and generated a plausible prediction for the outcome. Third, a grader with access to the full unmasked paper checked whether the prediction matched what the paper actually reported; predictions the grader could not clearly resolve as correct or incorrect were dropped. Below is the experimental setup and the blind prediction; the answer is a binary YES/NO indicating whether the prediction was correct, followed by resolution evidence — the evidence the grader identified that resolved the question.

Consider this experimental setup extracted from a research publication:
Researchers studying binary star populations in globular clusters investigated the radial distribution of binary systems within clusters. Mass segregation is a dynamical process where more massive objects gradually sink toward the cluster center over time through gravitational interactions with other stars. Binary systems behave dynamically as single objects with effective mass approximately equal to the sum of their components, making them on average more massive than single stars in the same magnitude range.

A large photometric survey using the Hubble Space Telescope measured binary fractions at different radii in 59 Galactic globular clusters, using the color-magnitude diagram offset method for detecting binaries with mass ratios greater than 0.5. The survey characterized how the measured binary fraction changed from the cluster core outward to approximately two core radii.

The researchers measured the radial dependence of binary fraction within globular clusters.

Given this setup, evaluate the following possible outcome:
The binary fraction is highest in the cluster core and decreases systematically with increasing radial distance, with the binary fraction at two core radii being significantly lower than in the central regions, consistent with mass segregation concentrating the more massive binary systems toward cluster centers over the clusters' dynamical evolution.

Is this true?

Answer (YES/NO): YES